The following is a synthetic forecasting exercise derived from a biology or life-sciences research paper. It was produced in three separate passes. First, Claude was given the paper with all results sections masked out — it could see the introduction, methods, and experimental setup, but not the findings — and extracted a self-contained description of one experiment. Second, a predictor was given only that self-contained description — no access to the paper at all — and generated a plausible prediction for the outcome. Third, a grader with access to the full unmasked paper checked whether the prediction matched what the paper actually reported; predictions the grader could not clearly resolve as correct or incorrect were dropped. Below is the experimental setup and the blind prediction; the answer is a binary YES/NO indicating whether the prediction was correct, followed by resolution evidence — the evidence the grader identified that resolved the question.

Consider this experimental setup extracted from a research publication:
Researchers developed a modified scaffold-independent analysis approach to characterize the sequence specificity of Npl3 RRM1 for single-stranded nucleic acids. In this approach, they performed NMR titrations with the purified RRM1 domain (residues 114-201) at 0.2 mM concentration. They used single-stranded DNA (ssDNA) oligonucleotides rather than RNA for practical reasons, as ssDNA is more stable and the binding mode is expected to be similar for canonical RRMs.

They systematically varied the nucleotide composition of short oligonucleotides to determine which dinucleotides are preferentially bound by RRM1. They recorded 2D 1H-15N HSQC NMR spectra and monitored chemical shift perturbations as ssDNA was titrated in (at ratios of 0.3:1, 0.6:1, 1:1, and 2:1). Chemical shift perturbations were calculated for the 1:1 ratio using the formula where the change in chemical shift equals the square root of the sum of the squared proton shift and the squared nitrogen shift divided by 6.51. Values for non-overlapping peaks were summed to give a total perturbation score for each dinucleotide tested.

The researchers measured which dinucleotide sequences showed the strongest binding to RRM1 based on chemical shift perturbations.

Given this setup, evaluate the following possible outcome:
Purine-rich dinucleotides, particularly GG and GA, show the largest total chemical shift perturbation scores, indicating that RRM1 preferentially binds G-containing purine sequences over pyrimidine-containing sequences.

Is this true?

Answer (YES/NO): NO